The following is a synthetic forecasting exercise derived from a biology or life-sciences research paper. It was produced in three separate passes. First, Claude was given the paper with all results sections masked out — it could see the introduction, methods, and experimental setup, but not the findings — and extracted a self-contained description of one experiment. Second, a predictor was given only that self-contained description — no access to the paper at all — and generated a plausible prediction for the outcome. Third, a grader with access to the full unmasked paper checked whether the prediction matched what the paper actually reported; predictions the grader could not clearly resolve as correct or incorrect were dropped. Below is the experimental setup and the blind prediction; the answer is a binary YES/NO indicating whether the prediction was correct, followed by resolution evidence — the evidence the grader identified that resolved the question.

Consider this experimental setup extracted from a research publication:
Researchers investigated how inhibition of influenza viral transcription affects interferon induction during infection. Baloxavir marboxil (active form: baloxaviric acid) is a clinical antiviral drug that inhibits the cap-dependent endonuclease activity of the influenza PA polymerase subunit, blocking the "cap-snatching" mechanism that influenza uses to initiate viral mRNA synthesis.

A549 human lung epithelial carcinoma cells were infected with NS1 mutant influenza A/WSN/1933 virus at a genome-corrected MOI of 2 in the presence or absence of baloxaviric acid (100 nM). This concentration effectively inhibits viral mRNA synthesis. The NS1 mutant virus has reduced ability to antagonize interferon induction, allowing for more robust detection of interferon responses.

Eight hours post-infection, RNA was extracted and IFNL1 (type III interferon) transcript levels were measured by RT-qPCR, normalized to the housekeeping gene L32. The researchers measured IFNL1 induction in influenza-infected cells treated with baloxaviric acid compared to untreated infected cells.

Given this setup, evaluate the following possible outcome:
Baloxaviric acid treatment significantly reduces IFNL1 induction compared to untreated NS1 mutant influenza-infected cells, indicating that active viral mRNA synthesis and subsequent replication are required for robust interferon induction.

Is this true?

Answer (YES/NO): YES